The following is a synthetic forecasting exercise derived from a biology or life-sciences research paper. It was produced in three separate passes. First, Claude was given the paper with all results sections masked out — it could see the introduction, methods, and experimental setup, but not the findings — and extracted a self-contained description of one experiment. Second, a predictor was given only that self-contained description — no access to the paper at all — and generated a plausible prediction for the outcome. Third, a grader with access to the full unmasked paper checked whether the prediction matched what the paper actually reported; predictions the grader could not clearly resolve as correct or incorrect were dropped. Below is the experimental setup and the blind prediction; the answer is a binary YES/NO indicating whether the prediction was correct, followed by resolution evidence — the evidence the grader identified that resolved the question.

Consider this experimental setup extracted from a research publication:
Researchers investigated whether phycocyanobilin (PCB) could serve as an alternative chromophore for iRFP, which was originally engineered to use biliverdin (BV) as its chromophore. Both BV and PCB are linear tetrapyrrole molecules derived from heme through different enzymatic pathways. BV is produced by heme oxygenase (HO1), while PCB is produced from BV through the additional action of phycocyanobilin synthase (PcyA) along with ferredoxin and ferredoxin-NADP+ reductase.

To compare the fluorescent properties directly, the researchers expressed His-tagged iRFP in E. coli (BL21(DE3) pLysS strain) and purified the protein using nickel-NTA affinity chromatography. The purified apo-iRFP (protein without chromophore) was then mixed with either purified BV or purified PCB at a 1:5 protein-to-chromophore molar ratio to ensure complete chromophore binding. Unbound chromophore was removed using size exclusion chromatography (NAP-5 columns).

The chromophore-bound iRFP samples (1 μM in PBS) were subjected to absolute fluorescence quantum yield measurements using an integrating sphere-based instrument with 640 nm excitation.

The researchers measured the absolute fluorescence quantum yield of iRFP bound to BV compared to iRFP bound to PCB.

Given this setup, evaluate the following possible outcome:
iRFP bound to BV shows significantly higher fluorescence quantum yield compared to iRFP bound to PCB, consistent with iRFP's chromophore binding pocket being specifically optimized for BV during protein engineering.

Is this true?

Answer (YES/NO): NO